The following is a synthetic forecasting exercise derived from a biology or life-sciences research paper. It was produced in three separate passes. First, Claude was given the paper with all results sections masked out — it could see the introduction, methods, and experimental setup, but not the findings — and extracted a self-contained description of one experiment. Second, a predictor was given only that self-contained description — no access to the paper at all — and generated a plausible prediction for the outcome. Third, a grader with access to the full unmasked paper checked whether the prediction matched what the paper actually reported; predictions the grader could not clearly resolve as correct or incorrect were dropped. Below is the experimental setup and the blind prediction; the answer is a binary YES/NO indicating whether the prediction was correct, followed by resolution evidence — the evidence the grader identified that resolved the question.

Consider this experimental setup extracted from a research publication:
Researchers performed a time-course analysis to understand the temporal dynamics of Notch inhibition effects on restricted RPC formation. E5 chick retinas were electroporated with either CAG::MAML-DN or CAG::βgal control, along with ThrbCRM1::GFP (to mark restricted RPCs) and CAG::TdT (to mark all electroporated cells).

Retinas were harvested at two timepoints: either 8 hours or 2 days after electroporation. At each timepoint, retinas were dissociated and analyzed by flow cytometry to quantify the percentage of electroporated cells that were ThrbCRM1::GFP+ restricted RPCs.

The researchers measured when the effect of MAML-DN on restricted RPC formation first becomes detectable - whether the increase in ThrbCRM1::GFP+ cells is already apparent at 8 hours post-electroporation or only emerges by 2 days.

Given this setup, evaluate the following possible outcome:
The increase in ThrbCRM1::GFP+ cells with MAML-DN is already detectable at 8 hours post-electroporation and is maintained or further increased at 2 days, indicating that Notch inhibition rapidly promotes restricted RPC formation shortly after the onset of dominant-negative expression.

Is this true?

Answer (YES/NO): NO